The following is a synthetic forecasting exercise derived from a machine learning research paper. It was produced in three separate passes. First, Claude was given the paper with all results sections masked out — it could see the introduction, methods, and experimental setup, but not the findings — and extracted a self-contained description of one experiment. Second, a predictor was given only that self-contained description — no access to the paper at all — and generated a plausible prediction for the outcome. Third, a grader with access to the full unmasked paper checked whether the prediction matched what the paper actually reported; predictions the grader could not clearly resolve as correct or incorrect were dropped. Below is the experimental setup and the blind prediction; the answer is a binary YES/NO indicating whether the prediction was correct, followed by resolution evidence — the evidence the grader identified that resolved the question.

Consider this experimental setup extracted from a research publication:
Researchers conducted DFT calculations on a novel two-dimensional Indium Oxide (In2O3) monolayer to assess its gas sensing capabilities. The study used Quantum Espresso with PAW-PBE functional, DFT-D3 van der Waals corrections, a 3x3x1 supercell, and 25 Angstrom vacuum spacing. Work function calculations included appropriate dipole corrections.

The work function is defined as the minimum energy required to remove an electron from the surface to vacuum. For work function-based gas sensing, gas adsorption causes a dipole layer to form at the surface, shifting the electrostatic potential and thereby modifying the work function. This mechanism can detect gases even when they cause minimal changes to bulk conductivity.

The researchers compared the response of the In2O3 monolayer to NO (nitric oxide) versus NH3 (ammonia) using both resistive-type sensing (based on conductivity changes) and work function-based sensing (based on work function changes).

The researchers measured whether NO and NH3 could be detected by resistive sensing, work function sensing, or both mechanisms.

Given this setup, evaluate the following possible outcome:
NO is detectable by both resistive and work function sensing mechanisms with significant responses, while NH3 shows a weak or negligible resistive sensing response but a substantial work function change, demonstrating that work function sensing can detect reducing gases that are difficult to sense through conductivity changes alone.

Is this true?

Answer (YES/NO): YES